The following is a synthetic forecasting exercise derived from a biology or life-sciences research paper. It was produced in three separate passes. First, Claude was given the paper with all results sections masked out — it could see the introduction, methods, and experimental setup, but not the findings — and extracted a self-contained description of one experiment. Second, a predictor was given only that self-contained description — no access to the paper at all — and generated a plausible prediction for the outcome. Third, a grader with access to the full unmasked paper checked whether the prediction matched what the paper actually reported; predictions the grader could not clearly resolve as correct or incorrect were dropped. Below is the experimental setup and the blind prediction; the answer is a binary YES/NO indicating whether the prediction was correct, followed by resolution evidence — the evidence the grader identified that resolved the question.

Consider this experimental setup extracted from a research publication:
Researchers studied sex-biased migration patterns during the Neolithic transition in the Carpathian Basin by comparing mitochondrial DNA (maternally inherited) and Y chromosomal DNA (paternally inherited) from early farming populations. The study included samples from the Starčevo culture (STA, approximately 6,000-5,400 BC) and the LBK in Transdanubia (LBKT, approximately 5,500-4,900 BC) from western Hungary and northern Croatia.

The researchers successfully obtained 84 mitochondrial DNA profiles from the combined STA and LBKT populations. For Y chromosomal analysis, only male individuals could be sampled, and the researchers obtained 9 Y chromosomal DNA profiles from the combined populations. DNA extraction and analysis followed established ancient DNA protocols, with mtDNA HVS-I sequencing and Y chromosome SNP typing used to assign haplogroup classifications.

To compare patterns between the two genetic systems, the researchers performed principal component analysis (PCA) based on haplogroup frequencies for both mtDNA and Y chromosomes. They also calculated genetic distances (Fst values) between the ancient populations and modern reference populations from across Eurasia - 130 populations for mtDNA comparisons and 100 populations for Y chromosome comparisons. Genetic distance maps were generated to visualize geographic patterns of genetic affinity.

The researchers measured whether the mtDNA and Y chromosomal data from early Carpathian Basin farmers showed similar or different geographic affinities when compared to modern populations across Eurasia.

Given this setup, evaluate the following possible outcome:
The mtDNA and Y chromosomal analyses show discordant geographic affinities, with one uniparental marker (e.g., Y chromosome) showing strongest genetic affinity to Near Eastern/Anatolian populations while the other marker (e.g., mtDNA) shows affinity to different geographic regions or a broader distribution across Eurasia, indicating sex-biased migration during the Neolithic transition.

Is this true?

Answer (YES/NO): NO